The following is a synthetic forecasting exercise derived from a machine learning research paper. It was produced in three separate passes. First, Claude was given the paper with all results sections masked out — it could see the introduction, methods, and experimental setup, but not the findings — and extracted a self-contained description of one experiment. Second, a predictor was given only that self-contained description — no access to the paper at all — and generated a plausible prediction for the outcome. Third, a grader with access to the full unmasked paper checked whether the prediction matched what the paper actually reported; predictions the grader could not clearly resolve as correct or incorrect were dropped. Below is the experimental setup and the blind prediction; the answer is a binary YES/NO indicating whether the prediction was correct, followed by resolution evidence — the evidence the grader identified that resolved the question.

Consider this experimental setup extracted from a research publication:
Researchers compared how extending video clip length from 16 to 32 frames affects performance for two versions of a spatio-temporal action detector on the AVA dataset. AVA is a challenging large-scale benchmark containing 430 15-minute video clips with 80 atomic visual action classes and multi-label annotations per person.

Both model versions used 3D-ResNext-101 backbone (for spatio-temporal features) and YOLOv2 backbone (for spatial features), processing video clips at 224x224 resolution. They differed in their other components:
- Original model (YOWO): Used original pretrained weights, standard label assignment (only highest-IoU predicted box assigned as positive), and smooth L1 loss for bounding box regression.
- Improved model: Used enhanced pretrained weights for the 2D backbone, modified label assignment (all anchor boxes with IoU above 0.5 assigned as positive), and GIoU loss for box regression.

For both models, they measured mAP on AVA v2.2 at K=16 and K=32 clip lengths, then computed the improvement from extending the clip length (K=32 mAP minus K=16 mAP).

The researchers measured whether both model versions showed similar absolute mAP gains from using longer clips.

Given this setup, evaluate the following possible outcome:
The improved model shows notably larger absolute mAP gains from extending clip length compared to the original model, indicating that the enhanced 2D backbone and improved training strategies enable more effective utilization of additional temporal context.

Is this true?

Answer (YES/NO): NO